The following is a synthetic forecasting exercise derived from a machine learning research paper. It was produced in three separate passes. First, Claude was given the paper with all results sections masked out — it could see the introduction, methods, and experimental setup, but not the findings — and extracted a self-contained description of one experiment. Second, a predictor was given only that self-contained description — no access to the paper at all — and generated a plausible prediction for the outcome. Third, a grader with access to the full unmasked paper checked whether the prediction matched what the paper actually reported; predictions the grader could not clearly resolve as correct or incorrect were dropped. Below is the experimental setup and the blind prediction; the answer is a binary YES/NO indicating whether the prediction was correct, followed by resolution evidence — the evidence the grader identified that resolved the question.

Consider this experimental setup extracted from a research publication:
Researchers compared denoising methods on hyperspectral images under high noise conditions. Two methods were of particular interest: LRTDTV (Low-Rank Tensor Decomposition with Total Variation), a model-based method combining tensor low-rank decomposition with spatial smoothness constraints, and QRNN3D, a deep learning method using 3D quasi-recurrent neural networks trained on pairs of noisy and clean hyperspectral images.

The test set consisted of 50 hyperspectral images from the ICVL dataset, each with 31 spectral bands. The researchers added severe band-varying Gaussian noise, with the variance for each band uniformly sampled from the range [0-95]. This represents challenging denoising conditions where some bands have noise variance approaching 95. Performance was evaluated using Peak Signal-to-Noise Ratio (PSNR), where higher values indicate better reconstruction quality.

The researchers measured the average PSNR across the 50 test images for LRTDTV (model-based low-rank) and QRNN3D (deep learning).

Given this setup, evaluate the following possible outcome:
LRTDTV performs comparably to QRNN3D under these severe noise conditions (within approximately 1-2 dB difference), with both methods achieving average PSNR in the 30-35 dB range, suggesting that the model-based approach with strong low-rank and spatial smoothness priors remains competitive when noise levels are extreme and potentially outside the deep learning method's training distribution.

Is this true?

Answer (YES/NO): NO